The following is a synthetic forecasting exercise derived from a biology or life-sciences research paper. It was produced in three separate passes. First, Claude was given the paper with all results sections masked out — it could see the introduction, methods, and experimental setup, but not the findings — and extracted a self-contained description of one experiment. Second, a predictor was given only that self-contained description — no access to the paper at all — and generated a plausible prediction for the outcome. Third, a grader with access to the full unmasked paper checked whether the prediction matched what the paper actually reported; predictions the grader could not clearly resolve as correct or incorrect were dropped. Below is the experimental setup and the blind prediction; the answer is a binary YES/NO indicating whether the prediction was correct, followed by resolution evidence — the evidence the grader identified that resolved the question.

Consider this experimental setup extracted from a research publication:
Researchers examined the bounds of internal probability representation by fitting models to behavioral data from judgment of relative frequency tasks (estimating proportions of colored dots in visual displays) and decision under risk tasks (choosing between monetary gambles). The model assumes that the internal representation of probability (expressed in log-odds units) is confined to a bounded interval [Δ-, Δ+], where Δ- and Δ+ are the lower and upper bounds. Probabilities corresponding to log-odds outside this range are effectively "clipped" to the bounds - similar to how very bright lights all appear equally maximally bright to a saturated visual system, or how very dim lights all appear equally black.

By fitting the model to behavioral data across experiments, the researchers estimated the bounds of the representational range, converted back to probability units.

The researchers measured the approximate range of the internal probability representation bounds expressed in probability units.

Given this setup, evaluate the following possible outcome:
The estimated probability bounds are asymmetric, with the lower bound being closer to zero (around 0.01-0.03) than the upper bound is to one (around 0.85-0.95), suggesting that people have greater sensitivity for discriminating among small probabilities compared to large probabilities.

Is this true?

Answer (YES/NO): NO